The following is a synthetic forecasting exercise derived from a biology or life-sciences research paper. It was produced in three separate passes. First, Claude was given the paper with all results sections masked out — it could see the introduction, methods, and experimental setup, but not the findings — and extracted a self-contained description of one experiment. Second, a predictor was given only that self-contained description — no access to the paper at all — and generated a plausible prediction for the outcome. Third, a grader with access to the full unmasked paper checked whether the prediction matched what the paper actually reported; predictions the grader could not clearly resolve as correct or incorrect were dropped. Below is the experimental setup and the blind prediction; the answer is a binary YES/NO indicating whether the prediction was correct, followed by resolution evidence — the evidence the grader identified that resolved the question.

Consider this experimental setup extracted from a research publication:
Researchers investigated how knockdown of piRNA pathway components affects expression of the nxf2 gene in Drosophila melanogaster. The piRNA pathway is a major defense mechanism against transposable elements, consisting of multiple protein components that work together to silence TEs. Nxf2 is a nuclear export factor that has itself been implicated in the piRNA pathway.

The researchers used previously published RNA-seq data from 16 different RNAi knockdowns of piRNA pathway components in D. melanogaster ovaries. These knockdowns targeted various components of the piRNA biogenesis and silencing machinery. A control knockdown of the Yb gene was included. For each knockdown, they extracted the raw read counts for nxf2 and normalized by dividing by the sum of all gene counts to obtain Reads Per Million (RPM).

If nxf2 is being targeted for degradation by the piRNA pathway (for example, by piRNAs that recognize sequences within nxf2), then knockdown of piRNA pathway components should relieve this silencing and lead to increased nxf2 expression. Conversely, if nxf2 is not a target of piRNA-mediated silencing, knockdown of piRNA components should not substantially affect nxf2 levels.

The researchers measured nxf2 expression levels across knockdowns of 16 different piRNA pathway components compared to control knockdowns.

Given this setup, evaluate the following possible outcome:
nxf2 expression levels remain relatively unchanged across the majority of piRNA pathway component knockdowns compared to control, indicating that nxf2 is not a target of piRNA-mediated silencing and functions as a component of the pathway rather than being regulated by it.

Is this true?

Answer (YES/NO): NO